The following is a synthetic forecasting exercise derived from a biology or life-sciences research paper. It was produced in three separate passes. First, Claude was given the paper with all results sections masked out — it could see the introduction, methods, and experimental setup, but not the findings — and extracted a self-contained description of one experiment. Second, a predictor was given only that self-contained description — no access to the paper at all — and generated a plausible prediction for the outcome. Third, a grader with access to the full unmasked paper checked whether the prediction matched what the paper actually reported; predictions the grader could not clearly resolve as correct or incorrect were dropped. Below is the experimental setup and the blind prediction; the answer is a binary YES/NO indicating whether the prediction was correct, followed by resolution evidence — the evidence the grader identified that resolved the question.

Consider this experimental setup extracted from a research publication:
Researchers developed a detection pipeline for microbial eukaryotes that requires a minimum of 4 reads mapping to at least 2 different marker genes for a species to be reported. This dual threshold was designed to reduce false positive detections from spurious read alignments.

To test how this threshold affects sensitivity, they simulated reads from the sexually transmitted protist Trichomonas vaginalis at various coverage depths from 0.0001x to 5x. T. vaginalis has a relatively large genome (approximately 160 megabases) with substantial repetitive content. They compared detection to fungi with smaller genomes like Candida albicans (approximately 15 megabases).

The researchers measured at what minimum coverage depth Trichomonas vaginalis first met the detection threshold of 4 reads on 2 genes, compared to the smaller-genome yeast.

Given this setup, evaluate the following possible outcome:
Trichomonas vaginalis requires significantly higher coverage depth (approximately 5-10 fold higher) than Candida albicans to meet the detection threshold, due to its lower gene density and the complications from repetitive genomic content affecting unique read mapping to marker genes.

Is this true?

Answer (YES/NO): NO